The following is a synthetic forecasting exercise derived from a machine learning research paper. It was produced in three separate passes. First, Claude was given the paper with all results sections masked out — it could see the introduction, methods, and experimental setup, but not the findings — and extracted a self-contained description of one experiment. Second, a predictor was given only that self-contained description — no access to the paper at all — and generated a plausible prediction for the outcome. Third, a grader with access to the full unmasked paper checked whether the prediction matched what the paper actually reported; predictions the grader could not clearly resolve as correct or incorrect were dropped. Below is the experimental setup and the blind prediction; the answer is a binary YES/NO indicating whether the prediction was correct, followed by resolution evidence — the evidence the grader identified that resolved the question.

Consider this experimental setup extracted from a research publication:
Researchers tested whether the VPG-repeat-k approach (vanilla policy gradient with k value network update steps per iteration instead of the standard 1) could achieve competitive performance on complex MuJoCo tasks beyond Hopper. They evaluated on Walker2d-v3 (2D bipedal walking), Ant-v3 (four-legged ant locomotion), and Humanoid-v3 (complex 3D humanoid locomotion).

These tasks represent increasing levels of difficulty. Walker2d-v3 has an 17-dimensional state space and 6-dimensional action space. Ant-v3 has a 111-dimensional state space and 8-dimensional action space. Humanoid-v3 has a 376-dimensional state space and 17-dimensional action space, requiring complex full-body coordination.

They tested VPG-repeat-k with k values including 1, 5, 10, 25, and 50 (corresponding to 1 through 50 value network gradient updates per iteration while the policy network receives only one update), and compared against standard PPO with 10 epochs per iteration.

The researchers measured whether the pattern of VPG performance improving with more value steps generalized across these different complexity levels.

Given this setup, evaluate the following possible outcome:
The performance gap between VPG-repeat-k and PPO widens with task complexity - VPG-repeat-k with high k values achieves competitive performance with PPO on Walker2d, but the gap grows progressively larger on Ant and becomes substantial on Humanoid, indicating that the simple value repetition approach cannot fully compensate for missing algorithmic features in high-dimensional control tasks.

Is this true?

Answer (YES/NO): NO